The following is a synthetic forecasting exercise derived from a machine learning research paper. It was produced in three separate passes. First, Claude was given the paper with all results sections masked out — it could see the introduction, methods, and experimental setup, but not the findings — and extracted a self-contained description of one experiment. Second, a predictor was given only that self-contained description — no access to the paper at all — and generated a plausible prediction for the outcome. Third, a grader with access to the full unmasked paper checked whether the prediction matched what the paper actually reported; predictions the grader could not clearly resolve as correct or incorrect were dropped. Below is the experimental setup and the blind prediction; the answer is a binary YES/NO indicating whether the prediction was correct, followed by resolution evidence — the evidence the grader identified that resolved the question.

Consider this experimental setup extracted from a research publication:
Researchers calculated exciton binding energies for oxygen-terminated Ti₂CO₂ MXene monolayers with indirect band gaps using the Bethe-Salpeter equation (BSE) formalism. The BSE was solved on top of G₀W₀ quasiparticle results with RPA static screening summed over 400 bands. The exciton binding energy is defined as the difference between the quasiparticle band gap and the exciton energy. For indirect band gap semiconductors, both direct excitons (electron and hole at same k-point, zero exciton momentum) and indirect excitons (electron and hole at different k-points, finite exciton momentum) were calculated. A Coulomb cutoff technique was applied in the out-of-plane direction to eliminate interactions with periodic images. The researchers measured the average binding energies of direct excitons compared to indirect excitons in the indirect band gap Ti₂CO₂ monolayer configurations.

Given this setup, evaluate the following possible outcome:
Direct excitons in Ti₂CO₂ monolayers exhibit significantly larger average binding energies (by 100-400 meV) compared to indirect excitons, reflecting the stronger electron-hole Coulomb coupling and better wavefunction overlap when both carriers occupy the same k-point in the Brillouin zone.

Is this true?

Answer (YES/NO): YES